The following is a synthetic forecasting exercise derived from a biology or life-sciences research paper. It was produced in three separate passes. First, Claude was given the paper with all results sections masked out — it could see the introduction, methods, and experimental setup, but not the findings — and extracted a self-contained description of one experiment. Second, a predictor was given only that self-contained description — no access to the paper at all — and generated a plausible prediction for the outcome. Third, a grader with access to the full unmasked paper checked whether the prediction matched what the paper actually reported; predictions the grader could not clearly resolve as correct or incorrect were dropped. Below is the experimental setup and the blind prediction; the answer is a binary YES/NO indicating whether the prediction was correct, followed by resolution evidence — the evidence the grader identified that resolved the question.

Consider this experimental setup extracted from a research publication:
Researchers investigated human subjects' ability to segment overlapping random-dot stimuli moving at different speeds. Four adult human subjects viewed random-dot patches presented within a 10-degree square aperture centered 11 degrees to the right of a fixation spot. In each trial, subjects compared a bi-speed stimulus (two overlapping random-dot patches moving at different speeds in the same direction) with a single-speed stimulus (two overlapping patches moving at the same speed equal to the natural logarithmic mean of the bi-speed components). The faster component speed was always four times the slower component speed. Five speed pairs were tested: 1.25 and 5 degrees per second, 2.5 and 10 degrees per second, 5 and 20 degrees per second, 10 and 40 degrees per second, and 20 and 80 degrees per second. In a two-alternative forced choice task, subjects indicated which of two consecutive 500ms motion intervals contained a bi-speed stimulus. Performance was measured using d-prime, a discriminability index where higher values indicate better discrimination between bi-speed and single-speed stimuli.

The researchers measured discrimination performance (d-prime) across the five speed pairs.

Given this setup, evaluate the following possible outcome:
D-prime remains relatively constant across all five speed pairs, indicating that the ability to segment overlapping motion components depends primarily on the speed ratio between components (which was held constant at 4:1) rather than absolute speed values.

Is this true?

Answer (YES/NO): NO